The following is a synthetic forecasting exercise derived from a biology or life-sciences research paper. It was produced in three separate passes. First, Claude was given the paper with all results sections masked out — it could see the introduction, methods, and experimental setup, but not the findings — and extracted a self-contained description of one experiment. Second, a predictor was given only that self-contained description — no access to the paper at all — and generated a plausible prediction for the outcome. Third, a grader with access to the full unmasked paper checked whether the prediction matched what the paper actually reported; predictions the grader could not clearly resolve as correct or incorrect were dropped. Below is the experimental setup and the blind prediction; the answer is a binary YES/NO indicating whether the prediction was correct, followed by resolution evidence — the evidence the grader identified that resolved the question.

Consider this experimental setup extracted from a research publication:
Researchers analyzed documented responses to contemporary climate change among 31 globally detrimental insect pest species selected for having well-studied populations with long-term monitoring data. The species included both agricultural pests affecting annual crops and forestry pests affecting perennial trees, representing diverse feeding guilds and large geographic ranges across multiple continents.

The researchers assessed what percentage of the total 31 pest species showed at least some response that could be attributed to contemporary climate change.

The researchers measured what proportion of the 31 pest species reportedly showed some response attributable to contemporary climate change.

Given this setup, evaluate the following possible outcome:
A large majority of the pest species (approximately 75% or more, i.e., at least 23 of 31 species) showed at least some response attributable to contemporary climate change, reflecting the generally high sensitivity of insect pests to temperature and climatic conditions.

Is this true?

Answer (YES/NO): YES